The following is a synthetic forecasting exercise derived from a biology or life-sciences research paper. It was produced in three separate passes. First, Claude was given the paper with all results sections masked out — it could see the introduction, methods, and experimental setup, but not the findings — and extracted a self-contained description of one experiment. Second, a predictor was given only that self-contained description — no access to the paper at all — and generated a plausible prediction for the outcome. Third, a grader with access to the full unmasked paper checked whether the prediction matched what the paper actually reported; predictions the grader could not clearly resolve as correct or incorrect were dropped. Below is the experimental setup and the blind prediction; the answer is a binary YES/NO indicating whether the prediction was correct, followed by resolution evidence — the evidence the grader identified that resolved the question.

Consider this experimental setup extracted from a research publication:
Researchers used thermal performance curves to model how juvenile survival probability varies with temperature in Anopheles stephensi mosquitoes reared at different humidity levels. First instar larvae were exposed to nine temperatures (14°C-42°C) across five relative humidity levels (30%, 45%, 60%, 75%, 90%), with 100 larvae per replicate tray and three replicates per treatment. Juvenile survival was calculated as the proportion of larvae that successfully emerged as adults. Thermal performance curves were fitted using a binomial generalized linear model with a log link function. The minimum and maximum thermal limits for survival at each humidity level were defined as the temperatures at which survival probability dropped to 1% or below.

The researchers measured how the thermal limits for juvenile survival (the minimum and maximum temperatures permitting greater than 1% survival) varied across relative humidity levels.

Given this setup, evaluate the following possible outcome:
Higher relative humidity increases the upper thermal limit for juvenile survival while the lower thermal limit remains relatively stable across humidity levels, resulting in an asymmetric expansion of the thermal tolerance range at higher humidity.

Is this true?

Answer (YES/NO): NO